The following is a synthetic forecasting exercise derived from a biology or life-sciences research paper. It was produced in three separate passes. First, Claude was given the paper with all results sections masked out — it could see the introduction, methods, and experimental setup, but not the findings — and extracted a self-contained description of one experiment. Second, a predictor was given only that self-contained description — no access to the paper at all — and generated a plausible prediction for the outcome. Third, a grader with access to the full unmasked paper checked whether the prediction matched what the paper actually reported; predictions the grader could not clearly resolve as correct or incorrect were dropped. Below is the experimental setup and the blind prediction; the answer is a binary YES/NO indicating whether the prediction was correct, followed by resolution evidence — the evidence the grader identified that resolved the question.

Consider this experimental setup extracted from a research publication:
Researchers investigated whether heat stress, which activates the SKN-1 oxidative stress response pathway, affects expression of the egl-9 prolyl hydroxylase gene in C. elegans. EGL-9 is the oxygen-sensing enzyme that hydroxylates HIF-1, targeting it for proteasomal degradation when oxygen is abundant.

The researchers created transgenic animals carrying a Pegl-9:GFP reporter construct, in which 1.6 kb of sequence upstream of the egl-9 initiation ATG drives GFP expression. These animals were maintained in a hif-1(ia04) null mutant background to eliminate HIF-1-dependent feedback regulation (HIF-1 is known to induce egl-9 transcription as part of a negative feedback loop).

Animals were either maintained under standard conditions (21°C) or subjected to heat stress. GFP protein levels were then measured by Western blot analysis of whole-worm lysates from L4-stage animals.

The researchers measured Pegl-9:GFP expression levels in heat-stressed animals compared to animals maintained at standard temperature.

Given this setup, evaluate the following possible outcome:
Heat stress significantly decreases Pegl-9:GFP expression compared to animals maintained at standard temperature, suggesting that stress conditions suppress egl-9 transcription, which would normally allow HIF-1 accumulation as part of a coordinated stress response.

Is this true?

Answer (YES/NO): NO